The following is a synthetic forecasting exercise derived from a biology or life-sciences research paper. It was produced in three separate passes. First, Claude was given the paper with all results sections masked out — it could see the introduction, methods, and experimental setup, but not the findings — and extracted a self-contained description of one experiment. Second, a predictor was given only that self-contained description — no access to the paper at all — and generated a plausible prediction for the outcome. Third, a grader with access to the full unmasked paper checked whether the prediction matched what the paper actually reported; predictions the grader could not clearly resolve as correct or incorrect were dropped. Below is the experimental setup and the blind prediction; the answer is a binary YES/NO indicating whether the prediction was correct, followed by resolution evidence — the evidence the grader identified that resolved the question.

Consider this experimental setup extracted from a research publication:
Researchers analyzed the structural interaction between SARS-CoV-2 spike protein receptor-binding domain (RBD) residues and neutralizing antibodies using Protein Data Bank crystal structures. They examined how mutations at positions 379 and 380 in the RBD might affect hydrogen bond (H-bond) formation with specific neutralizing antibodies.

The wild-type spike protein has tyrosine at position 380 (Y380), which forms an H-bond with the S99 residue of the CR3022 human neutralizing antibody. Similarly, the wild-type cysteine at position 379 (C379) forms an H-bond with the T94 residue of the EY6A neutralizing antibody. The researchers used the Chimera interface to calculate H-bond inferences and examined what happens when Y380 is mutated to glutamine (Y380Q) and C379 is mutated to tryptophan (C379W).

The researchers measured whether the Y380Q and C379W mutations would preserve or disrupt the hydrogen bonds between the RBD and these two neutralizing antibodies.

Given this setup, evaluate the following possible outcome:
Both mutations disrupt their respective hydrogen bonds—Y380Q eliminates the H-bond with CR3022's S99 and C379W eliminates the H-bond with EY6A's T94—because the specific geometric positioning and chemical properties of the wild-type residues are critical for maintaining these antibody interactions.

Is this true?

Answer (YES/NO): YES